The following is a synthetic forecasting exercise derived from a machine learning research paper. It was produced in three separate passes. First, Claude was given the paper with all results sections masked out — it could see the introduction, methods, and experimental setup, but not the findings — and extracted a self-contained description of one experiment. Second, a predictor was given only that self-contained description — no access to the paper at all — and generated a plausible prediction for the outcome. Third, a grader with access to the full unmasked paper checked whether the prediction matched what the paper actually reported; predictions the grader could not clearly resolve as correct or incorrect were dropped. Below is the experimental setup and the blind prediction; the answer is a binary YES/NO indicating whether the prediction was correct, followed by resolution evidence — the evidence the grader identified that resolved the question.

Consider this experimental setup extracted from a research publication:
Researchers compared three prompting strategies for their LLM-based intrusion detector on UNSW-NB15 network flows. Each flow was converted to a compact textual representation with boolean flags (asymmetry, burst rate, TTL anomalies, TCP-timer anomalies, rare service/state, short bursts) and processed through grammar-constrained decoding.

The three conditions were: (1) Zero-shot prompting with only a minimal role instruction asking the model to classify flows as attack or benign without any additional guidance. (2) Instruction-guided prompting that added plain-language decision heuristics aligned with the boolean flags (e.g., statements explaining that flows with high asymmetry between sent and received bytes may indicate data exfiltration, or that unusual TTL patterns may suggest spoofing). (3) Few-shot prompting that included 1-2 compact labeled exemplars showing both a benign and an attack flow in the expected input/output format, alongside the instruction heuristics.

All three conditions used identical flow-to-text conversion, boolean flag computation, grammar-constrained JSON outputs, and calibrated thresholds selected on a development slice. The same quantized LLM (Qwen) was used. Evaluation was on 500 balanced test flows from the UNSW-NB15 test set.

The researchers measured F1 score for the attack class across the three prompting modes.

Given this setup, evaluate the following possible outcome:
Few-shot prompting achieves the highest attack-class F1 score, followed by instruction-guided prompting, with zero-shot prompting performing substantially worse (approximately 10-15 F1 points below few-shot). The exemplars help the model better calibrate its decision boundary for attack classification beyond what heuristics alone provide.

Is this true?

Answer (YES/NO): NO